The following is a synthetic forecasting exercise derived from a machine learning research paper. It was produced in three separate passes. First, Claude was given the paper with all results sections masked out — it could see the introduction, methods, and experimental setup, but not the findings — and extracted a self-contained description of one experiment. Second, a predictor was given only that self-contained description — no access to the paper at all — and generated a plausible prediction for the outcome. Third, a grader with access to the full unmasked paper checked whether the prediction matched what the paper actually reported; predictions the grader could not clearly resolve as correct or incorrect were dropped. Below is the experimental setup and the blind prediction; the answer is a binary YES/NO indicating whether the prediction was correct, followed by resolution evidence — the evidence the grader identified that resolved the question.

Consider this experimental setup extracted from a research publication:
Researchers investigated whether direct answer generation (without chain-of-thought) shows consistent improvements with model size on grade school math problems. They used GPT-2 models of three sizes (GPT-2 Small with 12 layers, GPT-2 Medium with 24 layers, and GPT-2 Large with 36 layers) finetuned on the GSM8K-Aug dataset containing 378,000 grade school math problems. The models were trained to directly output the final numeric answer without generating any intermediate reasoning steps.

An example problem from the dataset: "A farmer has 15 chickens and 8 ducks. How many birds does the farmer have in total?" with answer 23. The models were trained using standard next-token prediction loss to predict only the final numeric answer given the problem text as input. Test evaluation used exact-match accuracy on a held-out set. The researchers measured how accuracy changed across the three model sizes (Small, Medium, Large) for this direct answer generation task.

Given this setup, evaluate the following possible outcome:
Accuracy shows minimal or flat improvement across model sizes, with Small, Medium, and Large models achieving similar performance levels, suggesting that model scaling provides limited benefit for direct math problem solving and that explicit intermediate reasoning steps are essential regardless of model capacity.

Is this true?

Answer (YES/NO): YES